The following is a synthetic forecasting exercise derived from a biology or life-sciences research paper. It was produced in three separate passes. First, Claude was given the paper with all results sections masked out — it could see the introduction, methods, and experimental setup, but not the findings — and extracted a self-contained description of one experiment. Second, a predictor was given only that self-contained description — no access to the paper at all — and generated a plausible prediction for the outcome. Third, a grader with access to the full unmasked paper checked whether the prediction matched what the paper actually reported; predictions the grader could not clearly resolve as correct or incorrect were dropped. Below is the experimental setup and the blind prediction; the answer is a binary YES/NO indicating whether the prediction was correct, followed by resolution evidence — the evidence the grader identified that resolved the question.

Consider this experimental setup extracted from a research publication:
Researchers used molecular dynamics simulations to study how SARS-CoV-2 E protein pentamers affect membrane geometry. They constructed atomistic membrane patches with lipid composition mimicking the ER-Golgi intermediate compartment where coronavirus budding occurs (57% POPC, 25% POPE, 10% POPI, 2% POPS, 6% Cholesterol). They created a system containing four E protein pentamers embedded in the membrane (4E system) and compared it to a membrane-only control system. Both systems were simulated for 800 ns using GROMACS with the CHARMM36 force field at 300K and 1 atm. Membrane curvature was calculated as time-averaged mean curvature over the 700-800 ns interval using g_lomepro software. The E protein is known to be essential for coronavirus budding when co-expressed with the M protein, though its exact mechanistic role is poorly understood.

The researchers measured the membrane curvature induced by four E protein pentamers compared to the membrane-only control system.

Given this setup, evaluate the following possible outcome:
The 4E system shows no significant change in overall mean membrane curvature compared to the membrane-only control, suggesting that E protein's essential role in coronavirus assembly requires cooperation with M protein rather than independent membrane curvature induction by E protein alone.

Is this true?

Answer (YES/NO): YES